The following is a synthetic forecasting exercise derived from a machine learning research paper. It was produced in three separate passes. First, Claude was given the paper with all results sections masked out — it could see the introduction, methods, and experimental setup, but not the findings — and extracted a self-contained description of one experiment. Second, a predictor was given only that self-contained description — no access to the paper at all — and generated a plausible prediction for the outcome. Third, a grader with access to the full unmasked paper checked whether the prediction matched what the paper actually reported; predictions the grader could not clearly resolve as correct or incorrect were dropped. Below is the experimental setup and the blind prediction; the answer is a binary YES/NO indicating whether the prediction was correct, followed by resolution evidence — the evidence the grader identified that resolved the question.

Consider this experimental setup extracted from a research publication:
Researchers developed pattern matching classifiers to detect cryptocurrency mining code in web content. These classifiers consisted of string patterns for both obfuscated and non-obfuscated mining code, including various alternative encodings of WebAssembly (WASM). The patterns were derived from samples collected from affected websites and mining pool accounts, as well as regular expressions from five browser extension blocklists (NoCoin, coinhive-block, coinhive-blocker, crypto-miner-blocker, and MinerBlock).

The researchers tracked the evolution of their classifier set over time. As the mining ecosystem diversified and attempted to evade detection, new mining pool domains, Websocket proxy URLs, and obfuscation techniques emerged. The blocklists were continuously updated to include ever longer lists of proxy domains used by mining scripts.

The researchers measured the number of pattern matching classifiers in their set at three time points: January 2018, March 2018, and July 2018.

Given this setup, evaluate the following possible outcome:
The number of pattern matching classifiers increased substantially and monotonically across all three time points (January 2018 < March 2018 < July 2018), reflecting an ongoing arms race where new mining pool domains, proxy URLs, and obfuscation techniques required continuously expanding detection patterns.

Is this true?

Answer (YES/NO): YES